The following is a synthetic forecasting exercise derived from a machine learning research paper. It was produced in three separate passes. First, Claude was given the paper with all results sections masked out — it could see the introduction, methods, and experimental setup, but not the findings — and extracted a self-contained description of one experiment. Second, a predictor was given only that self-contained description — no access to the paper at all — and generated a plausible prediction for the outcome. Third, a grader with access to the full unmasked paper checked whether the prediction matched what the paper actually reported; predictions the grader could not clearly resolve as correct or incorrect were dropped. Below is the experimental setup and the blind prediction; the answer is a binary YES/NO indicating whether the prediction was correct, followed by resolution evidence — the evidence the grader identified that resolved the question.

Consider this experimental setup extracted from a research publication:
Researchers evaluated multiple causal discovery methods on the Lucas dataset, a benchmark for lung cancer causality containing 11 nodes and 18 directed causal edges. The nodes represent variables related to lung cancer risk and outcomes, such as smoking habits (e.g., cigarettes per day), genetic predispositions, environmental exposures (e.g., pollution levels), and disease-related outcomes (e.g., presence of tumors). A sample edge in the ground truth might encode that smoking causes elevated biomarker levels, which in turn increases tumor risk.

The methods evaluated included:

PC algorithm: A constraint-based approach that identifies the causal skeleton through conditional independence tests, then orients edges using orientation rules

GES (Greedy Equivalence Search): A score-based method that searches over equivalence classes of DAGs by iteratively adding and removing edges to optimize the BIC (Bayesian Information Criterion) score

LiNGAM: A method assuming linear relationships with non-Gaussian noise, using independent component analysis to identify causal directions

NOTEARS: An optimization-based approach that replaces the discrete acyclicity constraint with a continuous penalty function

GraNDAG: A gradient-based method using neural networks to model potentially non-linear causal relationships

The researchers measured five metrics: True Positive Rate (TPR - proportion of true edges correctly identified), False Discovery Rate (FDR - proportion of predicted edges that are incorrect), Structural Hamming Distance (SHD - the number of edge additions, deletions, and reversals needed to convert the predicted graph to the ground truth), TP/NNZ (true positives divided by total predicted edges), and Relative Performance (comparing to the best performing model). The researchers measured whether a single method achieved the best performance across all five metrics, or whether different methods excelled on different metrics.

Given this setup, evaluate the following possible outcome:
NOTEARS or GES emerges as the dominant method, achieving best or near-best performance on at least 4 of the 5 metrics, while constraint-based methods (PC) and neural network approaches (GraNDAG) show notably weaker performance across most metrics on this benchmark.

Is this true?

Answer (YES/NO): NO